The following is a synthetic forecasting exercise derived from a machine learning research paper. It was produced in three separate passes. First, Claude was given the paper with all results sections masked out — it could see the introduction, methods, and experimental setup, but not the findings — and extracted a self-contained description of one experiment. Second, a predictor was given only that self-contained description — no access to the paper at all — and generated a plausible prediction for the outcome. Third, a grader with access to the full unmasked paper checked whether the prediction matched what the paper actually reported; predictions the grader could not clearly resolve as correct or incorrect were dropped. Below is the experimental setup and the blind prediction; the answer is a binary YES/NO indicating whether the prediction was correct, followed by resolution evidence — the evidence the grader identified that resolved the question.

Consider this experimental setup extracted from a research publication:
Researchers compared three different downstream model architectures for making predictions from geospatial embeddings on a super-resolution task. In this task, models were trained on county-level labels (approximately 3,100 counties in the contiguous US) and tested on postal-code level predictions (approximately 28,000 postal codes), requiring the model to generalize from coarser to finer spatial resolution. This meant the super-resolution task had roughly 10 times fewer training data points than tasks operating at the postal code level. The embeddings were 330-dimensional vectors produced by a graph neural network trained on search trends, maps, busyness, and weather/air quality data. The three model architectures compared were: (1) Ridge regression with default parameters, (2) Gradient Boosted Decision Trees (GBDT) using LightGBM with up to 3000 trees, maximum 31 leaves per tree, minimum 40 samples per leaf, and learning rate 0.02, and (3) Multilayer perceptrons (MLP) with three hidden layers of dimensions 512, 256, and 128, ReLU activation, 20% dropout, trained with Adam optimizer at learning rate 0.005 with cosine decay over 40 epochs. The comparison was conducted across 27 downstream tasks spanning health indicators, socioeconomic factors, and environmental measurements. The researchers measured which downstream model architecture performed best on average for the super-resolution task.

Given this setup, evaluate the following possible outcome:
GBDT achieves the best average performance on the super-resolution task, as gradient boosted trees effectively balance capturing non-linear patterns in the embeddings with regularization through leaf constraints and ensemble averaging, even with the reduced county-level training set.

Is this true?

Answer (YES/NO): NO